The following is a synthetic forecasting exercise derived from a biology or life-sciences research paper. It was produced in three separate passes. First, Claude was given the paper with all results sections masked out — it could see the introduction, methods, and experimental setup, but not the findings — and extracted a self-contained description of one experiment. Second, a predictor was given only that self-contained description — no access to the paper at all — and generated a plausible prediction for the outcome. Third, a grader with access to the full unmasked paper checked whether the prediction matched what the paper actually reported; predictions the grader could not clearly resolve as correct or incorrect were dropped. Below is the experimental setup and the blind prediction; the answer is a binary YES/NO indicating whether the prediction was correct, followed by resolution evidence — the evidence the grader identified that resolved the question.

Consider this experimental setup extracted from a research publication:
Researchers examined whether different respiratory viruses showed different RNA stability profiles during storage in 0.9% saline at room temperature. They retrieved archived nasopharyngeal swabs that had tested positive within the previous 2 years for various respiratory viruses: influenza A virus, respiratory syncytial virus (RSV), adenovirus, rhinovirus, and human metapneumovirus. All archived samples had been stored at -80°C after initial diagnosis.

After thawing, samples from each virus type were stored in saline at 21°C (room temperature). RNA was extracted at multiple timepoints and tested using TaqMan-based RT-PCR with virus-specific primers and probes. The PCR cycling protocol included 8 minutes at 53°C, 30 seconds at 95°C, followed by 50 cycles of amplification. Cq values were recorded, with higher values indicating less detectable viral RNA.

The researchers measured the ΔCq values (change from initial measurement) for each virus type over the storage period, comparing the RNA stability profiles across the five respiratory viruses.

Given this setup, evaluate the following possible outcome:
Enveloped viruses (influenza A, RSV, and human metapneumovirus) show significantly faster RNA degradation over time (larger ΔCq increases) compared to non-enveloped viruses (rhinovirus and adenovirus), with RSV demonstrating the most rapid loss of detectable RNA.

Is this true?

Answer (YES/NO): NO